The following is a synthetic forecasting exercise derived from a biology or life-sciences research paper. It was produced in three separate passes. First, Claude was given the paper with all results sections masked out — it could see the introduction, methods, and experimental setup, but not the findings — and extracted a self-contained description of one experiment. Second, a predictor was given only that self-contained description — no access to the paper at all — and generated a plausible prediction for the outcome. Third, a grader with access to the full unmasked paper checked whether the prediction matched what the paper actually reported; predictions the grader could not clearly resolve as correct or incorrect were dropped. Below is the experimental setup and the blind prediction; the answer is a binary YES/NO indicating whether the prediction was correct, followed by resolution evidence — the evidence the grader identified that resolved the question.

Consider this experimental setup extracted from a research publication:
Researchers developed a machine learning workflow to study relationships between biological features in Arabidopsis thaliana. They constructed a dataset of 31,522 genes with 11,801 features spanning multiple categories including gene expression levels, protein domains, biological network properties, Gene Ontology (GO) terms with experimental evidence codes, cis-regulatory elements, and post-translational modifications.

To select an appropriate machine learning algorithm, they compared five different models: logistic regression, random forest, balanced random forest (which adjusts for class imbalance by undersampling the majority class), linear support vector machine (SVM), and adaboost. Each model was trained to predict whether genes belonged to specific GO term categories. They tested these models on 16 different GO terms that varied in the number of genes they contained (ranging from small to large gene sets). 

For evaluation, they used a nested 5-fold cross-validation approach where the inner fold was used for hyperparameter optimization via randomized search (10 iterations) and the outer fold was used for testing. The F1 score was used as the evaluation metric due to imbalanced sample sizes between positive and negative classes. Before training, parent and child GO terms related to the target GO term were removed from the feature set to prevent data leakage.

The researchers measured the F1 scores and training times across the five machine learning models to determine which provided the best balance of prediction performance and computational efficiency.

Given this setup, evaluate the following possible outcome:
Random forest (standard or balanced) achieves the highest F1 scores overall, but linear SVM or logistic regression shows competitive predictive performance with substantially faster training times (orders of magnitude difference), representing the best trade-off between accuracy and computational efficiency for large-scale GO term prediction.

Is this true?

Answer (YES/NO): NO